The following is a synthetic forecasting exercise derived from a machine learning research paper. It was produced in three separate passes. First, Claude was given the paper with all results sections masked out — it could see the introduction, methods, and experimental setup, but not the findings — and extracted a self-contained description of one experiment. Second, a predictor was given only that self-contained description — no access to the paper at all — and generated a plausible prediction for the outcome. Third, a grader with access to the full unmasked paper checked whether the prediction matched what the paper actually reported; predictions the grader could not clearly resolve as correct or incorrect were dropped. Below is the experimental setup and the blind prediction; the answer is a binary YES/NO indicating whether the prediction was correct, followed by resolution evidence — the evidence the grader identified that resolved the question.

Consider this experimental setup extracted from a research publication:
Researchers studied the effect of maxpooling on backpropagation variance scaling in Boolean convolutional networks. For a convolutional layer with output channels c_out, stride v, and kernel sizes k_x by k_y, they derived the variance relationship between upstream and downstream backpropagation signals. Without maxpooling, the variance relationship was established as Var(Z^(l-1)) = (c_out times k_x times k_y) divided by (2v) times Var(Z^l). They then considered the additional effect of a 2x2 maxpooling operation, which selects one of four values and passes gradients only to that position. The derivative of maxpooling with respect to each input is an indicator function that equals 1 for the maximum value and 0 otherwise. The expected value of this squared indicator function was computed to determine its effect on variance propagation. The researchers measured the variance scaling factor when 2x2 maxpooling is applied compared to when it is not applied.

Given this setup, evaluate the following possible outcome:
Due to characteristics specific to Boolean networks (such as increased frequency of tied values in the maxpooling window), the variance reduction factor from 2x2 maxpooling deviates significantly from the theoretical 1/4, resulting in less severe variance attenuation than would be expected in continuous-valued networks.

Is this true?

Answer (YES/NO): NO